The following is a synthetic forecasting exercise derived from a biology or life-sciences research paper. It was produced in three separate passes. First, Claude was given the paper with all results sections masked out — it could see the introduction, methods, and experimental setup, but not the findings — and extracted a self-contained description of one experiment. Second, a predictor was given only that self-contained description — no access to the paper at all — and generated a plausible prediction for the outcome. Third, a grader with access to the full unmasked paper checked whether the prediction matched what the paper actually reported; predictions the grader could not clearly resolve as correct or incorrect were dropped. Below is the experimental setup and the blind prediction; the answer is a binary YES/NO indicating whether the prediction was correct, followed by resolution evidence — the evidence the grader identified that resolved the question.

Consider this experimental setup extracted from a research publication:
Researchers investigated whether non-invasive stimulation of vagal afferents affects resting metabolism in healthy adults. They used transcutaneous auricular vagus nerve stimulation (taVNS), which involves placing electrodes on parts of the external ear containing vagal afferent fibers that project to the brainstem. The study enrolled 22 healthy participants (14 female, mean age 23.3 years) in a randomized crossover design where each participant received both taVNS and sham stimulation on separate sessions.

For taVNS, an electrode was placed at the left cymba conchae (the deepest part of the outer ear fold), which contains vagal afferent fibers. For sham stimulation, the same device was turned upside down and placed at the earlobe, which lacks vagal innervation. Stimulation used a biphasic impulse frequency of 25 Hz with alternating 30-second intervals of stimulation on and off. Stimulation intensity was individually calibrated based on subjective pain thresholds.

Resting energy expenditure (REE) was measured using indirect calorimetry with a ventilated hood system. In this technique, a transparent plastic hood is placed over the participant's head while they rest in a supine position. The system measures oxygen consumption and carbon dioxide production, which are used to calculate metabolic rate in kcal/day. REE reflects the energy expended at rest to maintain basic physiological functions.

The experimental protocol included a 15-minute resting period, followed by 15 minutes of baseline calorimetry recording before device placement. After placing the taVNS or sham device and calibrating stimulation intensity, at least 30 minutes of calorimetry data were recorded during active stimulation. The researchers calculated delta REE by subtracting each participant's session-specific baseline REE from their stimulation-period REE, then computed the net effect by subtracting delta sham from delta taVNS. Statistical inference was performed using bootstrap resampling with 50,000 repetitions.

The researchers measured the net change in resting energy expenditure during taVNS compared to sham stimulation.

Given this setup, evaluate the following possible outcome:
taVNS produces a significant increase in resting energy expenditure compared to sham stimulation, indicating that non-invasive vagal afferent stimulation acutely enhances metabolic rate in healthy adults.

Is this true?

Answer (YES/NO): NO